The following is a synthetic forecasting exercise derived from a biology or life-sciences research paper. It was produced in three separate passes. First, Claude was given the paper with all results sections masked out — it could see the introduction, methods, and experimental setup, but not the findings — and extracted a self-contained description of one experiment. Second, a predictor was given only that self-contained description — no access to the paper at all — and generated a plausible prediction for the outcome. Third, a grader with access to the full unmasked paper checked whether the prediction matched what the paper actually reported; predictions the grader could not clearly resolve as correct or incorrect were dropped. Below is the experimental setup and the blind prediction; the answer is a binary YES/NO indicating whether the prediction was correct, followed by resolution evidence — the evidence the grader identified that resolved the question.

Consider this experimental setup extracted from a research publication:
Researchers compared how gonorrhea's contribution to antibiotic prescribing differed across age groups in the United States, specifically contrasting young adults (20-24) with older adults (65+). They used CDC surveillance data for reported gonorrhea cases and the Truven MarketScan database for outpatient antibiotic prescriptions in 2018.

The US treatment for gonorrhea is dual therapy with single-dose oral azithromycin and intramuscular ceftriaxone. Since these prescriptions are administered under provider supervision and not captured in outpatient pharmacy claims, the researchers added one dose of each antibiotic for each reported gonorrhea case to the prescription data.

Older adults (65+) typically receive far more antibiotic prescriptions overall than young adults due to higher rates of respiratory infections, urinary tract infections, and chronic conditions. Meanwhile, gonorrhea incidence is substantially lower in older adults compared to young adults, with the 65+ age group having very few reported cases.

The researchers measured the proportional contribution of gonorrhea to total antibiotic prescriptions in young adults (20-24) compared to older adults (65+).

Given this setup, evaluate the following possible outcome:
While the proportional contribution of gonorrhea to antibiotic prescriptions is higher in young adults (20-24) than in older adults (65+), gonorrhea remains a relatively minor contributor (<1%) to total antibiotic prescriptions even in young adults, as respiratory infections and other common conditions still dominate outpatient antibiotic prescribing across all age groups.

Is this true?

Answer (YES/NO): NO